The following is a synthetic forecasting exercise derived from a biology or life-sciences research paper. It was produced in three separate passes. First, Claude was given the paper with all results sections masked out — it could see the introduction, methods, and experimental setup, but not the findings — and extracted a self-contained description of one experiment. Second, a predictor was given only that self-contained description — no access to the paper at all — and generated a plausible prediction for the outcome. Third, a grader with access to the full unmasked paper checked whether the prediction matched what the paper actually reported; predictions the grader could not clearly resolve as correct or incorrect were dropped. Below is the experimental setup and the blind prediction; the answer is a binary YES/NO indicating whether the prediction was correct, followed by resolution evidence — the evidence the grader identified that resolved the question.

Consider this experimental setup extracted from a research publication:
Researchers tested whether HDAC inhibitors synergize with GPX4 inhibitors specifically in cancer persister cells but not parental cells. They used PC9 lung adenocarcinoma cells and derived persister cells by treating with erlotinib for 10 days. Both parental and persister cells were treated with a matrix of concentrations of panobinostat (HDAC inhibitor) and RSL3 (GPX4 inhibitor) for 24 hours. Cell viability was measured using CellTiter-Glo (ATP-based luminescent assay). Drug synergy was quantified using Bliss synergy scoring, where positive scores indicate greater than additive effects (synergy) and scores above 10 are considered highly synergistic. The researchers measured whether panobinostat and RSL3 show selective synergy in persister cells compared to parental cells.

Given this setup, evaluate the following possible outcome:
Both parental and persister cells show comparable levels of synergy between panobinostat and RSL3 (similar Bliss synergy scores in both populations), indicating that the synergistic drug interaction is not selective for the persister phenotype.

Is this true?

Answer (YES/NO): NO